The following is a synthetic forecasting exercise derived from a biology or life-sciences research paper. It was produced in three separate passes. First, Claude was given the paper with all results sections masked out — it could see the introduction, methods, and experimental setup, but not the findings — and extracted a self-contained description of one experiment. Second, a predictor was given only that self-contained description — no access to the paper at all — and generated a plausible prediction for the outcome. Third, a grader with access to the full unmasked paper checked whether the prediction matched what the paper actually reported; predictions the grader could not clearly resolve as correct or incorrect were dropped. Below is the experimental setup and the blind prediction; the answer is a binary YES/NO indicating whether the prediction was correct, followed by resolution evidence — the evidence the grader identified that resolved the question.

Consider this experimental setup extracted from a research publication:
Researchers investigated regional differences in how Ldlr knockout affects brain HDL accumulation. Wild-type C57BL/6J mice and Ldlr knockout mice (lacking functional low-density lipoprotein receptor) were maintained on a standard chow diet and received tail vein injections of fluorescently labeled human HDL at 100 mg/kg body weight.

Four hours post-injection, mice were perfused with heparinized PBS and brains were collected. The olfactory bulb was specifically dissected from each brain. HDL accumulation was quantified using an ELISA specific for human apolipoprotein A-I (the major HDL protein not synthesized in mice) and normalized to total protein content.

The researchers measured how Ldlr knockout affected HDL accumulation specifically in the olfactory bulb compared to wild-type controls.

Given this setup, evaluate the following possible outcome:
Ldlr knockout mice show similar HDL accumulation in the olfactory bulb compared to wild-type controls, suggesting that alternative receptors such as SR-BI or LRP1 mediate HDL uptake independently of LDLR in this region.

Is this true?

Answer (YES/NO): YES